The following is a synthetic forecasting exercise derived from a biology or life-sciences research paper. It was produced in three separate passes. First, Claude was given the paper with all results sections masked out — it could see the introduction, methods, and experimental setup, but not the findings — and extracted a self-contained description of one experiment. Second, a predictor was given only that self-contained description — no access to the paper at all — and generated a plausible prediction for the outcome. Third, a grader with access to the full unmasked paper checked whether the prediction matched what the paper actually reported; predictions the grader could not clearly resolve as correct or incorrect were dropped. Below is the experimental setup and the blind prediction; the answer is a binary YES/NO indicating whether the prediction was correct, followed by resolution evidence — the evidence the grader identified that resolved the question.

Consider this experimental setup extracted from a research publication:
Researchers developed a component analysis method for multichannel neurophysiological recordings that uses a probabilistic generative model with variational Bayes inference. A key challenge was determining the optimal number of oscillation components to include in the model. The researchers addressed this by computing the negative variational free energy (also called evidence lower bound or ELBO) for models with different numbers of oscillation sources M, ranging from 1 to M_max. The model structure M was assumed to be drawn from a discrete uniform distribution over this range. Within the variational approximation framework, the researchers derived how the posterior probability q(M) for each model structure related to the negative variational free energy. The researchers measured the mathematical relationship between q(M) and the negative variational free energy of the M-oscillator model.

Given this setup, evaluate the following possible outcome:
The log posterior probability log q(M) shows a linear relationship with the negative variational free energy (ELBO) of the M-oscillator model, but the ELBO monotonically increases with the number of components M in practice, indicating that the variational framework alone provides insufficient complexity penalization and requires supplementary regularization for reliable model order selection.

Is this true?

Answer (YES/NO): NO